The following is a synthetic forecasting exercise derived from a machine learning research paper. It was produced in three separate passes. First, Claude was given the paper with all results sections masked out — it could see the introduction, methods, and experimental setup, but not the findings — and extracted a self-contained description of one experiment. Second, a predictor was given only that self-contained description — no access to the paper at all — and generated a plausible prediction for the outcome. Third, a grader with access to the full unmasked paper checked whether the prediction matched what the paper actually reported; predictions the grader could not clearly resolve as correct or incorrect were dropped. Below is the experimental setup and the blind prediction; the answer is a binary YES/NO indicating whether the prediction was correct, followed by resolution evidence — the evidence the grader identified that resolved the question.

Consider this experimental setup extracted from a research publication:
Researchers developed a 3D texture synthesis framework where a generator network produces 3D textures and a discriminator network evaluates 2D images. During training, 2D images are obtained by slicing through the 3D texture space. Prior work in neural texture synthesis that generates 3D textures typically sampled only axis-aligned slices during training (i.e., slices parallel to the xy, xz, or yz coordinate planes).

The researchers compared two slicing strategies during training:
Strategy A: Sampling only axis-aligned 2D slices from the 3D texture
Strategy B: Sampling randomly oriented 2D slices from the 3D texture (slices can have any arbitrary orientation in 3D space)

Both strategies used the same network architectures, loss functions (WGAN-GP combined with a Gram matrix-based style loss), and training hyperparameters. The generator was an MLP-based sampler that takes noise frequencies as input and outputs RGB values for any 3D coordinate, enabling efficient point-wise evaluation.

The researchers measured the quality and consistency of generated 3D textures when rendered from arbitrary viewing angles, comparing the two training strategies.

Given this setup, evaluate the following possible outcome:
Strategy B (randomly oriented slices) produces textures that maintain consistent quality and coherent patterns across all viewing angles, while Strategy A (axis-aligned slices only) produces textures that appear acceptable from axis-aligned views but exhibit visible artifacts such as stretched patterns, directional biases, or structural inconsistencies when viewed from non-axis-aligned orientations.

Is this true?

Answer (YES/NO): YES